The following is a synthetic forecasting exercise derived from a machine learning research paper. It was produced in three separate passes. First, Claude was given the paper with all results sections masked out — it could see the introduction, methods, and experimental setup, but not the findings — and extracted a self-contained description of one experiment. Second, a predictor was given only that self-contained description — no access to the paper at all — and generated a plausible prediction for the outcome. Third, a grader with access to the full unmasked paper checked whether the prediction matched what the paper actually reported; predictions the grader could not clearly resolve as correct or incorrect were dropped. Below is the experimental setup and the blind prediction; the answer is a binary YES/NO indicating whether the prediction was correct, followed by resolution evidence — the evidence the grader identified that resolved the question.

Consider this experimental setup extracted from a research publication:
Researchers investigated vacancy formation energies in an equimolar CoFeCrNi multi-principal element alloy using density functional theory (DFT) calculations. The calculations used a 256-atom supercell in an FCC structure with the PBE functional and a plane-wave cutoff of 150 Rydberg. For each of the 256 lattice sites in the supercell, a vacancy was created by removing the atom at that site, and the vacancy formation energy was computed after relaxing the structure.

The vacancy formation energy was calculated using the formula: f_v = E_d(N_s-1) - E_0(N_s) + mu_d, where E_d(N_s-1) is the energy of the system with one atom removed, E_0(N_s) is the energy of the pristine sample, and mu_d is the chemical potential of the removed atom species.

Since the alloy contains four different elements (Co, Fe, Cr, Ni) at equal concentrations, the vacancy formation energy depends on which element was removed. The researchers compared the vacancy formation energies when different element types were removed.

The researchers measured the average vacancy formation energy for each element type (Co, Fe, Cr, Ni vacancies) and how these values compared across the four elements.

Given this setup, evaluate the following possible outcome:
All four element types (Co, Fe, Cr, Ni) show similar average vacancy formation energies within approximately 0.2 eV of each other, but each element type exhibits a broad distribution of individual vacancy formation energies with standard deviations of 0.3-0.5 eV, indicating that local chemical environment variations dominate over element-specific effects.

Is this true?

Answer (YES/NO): NO